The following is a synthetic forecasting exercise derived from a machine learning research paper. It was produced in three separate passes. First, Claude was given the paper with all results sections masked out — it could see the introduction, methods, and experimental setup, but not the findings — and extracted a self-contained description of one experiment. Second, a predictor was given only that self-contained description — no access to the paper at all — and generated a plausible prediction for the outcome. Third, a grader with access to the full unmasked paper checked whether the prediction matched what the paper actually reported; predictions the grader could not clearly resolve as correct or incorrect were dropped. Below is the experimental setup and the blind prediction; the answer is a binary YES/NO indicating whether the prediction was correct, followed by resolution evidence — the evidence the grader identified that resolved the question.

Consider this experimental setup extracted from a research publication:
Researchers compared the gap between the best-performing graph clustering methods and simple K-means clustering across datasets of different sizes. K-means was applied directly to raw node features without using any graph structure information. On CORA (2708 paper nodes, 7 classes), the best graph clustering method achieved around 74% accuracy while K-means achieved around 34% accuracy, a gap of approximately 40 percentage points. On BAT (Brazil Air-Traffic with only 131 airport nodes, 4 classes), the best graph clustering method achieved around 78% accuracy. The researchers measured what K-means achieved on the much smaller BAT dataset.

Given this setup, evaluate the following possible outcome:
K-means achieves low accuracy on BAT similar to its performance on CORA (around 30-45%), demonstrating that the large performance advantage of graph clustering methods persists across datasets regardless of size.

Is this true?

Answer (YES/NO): YES